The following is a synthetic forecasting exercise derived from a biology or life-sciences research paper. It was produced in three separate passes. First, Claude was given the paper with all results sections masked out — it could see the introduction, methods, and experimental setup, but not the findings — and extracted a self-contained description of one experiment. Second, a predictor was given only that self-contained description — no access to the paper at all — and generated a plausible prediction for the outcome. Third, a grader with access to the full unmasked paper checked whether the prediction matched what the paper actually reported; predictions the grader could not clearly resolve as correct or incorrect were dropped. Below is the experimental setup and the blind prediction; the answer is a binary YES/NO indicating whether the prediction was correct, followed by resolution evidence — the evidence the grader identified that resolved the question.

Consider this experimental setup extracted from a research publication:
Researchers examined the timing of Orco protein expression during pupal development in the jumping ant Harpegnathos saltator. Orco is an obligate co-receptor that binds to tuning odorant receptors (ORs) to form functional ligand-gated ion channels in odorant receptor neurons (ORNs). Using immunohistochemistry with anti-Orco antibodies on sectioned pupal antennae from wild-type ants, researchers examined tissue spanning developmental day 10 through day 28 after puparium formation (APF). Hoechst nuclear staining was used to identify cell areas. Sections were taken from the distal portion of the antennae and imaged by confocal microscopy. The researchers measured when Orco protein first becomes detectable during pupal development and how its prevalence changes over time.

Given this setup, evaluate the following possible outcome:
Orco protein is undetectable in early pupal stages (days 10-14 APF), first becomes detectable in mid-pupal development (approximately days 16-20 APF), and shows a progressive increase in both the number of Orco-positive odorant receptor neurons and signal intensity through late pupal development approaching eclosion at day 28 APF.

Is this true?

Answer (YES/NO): NO